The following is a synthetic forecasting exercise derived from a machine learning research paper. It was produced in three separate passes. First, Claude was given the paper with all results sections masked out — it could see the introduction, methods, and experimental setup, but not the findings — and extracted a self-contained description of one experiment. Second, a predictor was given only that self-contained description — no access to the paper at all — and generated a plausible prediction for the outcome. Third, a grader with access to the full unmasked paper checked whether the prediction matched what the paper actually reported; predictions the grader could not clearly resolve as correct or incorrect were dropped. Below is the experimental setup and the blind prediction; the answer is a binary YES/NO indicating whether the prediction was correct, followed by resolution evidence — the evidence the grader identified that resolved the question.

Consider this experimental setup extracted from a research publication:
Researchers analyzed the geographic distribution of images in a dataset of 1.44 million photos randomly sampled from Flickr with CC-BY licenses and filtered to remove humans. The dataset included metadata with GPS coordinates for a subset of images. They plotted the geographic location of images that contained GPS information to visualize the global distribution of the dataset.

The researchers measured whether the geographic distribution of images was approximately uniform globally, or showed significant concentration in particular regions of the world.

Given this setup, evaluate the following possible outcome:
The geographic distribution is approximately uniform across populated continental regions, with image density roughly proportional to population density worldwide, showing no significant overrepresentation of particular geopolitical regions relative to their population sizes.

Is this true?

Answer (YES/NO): NO